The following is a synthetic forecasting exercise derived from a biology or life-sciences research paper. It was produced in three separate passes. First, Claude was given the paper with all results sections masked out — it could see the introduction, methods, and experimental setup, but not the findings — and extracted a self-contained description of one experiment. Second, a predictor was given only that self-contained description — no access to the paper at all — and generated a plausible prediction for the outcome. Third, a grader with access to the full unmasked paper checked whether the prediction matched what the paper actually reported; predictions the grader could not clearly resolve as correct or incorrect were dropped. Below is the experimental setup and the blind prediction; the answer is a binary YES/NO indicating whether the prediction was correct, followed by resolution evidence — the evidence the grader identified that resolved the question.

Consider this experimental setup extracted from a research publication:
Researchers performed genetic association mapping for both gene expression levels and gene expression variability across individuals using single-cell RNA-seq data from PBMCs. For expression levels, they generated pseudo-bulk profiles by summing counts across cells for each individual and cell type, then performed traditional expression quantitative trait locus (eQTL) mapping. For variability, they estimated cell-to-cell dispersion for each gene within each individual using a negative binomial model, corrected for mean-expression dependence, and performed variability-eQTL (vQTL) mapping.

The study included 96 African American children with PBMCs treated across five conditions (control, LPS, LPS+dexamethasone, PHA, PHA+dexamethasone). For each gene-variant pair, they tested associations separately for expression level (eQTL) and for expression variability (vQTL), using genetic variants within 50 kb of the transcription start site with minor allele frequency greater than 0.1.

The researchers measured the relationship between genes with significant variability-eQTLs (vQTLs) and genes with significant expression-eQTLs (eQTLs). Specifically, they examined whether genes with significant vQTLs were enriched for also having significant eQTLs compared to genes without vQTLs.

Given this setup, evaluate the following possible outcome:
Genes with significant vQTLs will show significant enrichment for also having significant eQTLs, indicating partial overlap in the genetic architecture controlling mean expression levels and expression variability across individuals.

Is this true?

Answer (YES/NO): YES